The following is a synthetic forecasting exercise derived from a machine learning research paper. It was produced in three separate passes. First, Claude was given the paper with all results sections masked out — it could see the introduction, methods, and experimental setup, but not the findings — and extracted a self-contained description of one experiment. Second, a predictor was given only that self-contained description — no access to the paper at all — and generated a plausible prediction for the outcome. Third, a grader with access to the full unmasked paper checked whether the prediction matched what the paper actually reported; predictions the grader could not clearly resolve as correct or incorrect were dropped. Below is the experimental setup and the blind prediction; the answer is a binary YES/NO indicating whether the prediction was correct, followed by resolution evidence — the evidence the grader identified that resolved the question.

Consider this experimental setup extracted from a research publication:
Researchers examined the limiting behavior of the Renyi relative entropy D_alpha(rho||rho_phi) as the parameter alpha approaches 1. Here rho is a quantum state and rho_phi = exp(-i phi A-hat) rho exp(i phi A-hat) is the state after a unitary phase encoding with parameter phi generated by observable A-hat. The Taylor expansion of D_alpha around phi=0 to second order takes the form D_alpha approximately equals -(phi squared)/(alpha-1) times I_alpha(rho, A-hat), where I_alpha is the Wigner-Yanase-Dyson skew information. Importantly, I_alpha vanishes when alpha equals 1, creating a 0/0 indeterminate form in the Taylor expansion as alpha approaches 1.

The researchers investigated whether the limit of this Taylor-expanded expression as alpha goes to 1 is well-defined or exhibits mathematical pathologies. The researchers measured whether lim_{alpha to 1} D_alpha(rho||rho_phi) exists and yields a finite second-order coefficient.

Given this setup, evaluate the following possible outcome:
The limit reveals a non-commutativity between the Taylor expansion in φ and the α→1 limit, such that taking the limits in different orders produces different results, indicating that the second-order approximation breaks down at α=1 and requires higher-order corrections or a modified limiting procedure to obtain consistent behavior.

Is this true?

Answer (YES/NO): NO